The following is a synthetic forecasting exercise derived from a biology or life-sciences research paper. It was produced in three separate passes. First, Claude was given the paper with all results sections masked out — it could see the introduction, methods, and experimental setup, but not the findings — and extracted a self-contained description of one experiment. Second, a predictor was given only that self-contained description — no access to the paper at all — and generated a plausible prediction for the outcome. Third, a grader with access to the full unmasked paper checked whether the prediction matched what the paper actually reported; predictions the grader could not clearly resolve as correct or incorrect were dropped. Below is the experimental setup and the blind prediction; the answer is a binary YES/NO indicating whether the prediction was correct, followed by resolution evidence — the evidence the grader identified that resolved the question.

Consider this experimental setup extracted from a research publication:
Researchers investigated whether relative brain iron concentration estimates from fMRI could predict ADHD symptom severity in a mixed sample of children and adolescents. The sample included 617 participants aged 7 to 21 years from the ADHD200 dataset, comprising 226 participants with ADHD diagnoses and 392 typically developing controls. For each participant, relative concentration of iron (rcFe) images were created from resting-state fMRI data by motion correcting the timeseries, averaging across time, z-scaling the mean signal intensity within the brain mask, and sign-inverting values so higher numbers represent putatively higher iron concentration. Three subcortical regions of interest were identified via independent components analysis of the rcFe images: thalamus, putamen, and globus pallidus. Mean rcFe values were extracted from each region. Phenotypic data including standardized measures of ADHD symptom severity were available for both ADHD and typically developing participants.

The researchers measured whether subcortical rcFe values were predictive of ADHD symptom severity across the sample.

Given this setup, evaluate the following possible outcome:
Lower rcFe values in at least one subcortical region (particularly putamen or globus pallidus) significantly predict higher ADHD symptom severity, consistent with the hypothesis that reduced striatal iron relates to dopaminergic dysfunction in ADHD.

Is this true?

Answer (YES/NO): YES